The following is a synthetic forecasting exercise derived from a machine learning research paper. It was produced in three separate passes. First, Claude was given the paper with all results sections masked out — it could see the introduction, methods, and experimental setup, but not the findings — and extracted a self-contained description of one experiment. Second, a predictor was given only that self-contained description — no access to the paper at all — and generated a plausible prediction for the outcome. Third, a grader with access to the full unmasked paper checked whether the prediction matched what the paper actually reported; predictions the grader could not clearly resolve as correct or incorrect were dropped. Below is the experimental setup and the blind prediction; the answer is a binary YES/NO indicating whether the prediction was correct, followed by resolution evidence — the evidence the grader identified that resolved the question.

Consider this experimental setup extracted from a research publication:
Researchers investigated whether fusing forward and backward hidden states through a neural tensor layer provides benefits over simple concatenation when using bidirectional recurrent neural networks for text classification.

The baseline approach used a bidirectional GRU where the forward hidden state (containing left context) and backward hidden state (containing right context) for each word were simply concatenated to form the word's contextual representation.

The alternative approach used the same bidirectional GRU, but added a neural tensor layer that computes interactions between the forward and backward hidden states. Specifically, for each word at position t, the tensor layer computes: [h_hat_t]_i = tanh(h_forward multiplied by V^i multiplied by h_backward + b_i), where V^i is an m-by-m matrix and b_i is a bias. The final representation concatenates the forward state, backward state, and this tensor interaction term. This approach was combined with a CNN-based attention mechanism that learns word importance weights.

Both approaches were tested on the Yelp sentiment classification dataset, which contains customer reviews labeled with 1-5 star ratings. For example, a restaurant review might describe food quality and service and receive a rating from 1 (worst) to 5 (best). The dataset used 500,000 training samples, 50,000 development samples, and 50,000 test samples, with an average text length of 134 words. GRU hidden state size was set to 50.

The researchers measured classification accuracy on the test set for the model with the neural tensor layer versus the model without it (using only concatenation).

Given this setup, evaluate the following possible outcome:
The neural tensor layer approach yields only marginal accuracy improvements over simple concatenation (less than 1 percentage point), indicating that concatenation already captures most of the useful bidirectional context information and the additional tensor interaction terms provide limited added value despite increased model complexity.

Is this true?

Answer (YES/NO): YES